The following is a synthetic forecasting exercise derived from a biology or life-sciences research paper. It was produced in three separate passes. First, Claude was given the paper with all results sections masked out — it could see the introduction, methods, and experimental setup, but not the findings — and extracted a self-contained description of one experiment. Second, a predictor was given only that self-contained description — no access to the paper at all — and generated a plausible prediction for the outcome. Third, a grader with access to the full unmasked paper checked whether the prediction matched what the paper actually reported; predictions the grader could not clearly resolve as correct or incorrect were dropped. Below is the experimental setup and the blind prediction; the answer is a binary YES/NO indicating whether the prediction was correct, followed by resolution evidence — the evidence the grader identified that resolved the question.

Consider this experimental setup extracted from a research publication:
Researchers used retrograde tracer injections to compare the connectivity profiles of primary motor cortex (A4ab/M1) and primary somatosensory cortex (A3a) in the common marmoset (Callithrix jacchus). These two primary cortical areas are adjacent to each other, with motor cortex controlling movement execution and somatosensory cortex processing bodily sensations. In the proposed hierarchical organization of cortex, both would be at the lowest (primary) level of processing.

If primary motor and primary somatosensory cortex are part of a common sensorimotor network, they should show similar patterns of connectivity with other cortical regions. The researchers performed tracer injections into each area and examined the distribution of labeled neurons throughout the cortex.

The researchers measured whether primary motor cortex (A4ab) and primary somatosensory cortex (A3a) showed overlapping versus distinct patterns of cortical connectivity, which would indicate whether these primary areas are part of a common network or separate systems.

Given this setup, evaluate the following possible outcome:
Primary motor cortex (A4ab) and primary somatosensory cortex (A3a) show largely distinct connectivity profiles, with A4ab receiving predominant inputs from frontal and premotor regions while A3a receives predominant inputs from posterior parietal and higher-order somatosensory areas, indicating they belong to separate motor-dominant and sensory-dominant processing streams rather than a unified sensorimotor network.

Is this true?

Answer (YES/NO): NO